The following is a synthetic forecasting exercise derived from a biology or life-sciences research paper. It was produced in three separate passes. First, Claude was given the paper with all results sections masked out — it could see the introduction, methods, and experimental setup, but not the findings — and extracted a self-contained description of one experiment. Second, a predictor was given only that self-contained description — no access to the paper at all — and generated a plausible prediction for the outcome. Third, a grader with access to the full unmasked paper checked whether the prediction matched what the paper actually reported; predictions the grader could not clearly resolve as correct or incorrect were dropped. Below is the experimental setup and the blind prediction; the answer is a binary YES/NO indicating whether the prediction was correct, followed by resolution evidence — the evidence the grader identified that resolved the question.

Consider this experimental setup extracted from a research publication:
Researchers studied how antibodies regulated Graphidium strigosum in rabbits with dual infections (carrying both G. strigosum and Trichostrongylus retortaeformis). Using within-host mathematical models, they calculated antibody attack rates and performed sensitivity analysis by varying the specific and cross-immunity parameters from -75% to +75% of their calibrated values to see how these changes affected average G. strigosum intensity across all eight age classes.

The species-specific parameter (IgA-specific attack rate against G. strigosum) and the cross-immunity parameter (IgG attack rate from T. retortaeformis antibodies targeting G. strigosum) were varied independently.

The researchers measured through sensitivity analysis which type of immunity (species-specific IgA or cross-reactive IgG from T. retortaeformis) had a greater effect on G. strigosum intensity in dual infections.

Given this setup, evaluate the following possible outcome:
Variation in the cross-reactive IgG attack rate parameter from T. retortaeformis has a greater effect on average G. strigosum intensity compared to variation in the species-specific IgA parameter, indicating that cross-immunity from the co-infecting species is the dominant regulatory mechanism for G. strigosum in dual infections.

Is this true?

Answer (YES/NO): YES